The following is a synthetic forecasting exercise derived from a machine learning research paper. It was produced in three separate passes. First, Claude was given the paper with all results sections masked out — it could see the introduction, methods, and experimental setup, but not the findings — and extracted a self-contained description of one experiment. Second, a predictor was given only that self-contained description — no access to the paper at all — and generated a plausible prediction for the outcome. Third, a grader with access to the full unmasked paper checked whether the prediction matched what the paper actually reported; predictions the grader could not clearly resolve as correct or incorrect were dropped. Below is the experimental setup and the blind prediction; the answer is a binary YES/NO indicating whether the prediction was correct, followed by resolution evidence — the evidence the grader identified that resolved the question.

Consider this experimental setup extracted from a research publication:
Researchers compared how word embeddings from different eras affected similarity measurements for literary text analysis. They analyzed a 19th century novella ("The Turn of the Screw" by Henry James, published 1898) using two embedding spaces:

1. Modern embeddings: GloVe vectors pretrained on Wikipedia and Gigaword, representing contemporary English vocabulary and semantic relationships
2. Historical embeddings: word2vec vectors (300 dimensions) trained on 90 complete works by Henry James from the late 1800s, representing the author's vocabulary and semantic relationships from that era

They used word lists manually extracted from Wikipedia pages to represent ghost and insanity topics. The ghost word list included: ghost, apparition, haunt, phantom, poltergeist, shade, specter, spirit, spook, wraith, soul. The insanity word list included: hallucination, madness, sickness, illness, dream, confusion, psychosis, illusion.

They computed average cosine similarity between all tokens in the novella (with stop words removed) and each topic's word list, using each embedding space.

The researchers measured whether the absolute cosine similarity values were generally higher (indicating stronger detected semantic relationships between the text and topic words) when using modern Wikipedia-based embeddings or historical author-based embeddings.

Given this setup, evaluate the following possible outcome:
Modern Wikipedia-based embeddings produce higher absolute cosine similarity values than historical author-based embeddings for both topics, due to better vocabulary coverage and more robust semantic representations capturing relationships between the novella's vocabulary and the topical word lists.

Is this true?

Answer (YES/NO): NO